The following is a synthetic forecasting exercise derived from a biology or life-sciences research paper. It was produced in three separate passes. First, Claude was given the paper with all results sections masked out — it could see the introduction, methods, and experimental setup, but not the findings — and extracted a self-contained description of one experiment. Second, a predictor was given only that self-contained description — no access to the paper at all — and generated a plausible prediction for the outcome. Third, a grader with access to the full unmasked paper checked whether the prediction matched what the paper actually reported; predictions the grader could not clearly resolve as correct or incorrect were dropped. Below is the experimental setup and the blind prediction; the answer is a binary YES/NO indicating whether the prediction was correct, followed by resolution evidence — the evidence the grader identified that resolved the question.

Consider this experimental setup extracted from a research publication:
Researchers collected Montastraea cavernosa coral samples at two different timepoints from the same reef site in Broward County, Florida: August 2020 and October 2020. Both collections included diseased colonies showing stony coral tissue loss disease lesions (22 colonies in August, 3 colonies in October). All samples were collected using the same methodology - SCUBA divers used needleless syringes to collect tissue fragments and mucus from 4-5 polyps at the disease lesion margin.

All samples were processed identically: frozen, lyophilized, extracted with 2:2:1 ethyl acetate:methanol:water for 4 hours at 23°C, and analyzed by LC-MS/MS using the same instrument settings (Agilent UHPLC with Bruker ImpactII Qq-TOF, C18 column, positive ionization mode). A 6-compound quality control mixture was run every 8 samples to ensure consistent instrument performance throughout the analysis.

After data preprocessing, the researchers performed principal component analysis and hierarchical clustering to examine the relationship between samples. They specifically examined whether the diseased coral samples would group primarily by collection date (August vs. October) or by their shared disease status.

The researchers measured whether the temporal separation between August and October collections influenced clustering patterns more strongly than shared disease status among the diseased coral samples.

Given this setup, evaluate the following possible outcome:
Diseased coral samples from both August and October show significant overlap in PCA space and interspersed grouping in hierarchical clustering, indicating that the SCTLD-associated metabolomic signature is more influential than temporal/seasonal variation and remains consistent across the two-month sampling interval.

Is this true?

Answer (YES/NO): YES